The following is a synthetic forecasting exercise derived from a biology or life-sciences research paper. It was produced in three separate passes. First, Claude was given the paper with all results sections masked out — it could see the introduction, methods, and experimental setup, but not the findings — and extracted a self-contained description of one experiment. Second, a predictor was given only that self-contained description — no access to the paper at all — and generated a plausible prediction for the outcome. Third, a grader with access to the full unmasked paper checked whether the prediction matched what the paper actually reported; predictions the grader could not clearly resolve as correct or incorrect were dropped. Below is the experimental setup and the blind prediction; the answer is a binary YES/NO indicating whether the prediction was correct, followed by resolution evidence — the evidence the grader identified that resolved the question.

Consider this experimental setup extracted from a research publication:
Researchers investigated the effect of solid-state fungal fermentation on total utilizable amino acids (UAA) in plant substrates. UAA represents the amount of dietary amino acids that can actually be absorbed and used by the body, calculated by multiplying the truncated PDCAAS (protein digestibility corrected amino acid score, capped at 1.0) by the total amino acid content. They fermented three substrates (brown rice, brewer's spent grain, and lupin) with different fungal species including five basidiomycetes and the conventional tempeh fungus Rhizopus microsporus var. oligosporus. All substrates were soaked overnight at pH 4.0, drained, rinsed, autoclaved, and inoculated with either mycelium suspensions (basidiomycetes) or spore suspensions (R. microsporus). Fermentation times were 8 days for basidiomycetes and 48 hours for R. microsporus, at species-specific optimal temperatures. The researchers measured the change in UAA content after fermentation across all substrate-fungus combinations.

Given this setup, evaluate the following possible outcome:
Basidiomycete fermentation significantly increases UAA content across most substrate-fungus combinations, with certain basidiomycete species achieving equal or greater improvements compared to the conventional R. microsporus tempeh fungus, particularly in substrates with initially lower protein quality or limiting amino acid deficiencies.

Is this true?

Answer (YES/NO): NO